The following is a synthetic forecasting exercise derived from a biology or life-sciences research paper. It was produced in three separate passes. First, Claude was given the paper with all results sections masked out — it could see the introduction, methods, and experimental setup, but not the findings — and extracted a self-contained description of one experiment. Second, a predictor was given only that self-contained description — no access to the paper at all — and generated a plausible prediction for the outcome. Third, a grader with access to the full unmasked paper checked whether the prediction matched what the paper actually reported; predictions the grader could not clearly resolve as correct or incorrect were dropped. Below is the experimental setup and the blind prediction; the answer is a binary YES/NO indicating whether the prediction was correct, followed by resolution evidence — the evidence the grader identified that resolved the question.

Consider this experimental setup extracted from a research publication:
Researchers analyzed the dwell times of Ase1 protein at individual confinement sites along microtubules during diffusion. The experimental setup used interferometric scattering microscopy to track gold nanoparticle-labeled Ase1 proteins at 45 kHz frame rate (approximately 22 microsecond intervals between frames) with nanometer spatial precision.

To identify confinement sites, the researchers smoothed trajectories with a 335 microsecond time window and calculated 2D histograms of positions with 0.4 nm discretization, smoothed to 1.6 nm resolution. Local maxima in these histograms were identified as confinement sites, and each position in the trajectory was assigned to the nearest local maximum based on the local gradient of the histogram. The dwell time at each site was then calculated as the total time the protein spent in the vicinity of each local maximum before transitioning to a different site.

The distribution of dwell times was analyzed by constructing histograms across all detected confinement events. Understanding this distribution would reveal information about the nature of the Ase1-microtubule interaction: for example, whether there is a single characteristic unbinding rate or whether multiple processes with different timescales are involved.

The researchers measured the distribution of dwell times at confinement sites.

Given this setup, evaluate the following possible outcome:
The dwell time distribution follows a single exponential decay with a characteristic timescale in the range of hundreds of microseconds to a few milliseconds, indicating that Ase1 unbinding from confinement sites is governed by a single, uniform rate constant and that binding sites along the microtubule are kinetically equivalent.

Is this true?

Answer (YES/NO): YES